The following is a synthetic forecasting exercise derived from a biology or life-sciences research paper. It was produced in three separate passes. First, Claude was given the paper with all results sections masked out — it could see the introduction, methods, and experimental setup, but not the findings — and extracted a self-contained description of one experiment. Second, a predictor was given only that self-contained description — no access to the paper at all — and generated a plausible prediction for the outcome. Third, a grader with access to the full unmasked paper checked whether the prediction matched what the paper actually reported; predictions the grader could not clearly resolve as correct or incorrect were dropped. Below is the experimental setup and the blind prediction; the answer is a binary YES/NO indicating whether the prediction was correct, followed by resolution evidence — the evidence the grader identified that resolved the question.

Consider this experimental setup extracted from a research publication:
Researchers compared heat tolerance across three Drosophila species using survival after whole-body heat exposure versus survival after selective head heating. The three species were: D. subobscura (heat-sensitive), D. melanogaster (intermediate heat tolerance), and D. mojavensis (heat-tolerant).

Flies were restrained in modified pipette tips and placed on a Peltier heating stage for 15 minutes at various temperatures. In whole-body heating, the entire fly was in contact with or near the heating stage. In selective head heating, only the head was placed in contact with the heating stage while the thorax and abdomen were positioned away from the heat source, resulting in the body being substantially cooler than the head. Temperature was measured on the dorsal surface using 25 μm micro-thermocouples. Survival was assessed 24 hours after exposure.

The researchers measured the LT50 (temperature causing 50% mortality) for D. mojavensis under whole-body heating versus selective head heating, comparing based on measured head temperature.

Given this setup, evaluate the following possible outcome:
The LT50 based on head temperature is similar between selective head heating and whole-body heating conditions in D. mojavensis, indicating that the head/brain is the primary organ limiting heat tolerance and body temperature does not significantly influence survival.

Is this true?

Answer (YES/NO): NO